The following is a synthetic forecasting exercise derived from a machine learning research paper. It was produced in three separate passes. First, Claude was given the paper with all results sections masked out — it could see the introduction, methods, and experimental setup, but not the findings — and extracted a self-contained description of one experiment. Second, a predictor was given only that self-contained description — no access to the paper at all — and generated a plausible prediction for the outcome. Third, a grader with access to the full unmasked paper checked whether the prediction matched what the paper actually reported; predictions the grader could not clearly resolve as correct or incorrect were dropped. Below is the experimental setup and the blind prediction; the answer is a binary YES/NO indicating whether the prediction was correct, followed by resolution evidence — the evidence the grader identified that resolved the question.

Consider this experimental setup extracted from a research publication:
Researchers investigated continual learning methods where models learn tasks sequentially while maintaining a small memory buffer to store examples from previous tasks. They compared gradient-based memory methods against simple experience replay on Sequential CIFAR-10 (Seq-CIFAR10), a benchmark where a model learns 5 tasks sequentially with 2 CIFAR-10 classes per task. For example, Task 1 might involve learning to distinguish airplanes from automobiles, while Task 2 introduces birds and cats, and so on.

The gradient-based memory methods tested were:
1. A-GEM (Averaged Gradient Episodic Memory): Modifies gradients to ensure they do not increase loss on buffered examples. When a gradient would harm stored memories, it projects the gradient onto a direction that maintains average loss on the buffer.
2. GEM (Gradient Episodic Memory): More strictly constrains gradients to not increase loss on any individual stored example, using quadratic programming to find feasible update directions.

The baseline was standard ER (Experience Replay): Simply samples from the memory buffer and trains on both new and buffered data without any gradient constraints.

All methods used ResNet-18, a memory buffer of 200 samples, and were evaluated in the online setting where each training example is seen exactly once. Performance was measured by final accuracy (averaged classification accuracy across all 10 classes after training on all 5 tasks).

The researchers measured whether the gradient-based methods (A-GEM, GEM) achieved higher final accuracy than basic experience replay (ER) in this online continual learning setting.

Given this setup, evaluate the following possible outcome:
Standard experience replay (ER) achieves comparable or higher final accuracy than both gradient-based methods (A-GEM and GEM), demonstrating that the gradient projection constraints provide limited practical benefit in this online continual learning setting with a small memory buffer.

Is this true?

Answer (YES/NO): YES